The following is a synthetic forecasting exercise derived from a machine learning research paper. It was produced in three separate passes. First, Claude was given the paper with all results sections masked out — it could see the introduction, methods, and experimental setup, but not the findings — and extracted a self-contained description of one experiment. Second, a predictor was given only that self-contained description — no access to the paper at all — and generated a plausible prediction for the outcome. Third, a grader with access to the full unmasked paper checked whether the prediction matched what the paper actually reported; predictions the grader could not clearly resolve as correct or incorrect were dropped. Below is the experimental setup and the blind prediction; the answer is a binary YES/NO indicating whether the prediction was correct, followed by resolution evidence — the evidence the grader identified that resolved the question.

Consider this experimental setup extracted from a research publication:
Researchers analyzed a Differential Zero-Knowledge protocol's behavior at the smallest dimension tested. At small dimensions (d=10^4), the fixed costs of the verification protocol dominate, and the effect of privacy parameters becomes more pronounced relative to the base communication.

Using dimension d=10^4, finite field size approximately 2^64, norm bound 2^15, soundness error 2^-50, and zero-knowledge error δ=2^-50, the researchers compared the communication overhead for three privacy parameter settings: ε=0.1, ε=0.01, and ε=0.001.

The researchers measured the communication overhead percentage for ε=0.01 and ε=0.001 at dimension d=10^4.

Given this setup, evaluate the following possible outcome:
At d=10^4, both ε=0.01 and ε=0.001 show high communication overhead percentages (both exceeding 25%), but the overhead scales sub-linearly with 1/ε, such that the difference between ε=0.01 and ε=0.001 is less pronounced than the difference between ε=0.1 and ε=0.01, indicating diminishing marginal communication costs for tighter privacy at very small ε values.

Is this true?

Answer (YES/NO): NO